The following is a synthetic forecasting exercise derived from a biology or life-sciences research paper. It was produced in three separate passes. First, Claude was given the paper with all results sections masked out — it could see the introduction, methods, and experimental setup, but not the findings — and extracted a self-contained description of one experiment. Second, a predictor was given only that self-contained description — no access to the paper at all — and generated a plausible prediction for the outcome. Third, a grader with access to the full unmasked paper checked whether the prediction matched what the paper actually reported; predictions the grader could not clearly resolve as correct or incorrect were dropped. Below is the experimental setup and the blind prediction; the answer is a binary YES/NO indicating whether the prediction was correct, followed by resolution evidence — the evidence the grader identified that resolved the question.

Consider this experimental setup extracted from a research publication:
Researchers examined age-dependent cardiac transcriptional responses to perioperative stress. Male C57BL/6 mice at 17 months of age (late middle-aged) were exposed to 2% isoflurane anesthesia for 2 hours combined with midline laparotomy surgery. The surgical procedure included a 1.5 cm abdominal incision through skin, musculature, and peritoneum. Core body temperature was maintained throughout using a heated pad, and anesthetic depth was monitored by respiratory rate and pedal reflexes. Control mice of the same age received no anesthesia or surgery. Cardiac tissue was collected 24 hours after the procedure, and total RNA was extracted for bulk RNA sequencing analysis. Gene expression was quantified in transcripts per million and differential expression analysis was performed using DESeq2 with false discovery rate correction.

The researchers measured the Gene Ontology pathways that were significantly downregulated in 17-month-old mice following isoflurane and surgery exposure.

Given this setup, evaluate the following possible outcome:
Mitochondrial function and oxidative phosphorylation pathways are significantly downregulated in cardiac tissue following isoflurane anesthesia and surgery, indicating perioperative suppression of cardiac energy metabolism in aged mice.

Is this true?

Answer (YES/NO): NO